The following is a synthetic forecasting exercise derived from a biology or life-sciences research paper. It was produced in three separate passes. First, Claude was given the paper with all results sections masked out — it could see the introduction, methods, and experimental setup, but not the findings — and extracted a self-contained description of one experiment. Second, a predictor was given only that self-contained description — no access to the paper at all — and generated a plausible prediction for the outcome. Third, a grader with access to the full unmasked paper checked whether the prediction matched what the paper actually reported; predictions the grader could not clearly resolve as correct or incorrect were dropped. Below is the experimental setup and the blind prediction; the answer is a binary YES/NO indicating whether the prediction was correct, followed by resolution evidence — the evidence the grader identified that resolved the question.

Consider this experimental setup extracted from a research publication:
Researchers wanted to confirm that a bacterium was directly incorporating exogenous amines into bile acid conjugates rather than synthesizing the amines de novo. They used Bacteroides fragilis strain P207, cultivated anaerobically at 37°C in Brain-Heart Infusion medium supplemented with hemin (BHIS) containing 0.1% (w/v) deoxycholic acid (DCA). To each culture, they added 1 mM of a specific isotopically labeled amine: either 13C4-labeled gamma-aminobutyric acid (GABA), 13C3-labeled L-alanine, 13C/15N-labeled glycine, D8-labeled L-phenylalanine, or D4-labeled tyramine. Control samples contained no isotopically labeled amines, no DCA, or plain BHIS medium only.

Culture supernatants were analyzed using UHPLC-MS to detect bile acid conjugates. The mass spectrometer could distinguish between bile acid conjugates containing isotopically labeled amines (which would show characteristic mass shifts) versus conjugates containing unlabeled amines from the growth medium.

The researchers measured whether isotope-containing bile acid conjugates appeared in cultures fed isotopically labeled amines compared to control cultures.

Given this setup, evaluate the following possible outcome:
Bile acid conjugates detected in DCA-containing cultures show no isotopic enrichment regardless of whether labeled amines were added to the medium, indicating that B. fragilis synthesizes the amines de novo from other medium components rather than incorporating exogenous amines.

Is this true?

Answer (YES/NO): NO